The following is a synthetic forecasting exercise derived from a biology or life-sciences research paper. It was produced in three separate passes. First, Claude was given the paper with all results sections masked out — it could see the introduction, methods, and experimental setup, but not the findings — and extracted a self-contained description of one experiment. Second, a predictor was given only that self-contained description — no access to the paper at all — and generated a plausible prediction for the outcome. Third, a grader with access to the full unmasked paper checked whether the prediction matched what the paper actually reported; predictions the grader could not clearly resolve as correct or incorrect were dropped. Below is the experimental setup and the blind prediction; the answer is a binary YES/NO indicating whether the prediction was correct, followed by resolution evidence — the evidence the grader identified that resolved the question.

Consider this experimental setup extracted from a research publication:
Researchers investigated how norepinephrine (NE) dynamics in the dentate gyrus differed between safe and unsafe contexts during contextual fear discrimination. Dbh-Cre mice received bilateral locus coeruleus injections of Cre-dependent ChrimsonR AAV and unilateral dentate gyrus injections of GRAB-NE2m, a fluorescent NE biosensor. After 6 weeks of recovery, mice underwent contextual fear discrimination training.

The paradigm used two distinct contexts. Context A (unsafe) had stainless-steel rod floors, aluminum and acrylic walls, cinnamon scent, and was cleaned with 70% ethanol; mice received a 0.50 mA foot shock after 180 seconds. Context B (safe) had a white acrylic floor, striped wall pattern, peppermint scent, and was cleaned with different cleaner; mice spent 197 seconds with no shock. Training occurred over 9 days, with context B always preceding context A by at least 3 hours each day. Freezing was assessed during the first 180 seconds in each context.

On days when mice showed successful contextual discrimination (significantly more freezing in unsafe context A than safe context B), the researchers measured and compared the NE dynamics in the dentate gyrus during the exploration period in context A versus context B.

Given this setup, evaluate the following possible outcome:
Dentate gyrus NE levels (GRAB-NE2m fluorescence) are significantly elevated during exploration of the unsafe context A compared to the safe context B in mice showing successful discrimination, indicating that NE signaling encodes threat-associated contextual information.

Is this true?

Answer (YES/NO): YES